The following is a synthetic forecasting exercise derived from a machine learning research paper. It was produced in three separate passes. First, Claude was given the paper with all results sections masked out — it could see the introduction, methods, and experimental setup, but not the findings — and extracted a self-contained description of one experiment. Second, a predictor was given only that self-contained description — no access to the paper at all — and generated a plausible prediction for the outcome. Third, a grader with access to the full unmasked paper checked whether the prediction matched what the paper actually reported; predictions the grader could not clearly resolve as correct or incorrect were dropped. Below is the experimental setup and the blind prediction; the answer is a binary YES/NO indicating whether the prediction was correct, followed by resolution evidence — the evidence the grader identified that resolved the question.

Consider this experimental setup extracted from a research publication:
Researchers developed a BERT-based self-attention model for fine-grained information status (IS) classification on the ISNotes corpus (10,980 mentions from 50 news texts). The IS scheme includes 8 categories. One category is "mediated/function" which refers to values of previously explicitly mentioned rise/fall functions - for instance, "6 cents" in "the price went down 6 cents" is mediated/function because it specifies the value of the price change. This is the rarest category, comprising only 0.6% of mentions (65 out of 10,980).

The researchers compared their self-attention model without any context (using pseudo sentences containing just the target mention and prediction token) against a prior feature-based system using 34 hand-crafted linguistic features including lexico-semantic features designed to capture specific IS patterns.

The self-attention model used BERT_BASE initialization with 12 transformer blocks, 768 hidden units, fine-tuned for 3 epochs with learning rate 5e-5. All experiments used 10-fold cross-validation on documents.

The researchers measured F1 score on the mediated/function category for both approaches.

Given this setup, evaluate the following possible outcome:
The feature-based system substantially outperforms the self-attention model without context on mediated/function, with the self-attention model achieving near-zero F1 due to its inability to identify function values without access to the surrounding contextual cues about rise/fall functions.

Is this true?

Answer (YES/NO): NO